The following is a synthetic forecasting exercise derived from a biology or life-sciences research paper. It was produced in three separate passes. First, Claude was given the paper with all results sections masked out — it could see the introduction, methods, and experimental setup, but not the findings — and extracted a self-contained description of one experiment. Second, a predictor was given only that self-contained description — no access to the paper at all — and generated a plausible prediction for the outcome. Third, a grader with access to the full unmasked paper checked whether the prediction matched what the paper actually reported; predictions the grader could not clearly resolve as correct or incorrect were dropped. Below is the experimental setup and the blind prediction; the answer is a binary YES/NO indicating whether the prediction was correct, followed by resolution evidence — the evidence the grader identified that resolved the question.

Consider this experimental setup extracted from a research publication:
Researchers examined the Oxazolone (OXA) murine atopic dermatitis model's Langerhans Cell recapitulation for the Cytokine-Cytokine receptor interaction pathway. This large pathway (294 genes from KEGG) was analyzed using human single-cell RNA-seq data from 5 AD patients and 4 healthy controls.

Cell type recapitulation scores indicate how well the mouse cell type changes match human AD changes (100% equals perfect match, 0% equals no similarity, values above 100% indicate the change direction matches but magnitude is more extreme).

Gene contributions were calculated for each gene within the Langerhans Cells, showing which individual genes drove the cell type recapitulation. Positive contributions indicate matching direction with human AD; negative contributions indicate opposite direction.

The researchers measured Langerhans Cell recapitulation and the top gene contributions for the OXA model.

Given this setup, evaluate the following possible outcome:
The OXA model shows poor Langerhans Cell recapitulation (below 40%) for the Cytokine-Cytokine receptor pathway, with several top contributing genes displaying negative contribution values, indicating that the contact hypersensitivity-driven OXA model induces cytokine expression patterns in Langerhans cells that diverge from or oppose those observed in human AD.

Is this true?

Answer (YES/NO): NO